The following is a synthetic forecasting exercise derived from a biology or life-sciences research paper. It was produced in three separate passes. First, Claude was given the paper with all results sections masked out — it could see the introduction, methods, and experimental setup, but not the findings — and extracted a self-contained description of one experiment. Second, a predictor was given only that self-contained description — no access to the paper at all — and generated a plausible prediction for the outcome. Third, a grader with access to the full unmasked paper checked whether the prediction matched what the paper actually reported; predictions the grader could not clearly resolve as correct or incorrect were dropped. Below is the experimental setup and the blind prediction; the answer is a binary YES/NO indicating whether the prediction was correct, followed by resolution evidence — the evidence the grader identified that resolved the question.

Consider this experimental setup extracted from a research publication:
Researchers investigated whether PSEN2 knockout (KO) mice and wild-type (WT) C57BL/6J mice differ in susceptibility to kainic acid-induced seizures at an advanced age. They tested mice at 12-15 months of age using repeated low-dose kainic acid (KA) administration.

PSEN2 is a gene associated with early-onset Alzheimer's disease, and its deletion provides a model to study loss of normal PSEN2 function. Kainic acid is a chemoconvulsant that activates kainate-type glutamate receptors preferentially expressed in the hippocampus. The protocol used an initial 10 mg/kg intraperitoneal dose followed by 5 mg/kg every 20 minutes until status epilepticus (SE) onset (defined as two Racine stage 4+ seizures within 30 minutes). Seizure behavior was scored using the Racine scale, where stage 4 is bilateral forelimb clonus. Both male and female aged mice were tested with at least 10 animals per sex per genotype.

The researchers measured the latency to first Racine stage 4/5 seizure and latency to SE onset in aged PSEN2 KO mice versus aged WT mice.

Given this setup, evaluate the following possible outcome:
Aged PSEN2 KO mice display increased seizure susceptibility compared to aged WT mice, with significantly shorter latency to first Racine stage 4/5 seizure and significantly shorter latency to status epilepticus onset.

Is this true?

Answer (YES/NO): NO